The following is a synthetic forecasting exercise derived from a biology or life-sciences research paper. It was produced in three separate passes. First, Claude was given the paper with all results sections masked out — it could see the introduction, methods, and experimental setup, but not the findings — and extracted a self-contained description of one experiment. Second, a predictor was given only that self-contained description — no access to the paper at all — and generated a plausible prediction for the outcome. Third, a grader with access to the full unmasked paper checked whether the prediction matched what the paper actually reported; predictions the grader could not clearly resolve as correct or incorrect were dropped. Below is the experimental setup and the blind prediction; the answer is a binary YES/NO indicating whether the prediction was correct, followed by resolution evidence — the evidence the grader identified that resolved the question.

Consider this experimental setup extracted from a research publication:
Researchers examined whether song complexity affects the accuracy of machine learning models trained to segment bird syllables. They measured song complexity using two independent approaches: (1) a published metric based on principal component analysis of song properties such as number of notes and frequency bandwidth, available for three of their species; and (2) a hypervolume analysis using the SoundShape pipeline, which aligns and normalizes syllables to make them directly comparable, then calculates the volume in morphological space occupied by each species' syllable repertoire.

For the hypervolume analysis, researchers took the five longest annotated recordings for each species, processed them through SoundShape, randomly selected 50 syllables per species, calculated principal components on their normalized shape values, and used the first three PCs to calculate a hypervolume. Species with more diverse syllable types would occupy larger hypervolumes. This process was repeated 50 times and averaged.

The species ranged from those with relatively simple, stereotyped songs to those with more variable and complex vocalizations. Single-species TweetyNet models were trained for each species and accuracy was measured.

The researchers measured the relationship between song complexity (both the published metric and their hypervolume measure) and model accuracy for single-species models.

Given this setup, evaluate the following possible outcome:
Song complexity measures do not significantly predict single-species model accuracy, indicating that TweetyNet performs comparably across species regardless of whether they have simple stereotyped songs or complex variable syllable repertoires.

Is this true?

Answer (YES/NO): NO